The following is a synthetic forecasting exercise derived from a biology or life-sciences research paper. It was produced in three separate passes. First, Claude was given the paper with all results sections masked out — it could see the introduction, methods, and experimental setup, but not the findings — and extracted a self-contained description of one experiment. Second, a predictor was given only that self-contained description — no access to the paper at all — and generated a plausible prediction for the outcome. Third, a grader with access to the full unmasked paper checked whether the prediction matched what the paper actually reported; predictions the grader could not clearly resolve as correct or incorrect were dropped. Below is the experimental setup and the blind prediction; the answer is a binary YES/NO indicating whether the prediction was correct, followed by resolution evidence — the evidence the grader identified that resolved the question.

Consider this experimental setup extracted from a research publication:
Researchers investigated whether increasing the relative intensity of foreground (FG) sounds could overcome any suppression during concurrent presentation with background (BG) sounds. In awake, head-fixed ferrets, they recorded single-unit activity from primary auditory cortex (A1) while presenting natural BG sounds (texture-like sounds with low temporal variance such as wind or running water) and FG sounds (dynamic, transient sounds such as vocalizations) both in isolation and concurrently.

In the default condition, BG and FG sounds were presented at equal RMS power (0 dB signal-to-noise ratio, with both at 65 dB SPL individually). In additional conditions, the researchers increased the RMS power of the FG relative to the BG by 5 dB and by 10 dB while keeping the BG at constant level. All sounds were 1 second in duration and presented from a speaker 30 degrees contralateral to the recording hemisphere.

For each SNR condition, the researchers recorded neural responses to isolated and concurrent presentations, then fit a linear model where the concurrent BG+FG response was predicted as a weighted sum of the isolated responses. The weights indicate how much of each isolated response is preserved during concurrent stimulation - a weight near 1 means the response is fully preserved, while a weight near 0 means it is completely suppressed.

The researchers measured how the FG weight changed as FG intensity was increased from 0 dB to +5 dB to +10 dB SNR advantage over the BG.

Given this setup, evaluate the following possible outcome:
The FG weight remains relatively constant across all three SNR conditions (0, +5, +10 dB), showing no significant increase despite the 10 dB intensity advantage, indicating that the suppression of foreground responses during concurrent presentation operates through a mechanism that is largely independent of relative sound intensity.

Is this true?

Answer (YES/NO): NO